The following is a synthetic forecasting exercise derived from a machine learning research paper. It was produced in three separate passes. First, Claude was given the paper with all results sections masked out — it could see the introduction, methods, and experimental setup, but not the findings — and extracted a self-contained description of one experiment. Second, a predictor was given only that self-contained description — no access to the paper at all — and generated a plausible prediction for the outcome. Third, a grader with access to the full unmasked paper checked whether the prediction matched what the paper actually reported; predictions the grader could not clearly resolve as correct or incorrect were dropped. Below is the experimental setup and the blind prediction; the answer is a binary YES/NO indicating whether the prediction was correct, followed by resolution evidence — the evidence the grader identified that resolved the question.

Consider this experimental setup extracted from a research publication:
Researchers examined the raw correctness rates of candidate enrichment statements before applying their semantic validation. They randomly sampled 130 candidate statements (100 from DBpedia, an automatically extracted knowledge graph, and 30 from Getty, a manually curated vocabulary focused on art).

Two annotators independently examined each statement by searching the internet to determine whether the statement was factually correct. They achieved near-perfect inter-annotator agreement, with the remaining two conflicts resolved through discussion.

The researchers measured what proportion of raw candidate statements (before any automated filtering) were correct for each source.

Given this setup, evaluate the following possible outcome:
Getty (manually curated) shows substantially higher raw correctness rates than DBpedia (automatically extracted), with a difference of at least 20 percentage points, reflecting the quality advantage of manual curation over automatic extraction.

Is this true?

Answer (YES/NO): NO